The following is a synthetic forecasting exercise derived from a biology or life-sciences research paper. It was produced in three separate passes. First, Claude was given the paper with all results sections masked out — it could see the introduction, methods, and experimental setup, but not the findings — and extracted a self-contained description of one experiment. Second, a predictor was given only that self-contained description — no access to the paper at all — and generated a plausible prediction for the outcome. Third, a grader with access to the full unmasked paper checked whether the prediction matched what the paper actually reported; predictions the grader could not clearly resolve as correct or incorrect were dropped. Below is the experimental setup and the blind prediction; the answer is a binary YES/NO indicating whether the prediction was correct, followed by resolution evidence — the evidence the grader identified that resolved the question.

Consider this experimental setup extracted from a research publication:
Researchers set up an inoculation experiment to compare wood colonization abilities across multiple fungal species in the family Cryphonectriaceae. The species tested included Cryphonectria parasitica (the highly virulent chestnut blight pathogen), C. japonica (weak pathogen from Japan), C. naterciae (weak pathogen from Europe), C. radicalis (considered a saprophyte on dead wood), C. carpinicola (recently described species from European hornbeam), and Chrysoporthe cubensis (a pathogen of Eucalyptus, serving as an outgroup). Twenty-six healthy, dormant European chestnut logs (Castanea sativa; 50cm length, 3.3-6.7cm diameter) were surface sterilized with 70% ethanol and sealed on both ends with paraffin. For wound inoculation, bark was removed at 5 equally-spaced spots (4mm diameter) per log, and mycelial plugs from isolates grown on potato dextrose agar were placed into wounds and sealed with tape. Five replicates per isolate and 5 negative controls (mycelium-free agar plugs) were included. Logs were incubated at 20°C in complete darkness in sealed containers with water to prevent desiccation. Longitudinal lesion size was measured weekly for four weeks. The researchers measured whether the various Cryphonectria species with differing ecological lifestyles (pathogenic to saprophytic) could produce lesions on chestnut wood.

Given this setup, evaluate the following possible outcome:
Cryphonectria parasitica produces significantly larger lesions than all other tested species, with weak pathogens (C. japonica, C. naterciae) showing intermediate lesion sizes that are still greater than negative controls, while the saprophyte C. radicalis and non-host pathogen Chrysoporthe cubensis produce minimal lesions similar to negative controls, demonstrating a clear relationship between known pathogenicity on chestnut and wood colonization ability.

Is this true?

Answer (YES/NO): NO